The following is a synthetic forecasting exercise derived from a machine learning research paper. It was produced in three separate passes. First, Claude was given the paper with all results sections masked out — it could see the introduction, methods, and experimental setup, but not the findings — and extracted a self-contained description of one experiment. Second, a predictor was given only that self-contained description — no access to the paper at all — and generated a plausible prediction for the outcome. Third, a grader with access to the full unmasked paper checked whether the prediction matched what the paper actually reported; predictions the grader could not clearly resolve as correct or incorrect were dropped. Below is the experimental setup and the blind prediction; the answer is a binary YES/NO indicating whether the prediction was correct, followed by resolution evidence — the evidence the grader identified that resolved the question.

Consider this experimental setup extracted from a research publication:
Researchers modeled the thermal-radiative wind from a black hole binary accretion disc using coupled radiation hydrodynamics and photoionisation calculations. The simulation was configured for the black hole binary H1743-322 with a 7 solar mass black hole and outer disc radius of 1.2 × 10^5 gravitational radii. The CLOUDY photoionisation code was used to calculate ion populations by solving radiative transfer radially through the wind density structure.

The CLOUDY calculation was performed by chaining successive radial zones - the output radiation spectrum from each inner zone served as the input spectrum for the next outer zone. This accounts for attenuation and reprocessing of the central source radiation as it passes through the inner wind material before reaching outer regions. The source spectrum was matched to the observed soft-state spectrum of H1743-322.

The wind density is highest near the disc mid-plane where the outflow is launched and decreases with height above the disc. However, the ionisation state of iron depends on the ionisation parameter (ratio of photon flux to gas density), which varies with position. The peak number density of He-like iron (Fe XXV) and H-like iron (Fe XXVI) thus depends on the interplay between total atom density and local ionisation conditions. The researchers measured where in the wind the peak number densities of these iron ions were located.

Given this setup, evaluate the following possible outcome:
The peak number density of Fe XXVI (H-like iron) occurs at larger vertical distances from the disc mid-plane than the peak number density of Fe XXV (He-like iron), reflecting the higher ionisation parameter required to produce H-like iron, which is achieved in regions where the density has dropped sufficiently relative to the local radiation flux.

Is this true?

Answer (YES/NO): NO